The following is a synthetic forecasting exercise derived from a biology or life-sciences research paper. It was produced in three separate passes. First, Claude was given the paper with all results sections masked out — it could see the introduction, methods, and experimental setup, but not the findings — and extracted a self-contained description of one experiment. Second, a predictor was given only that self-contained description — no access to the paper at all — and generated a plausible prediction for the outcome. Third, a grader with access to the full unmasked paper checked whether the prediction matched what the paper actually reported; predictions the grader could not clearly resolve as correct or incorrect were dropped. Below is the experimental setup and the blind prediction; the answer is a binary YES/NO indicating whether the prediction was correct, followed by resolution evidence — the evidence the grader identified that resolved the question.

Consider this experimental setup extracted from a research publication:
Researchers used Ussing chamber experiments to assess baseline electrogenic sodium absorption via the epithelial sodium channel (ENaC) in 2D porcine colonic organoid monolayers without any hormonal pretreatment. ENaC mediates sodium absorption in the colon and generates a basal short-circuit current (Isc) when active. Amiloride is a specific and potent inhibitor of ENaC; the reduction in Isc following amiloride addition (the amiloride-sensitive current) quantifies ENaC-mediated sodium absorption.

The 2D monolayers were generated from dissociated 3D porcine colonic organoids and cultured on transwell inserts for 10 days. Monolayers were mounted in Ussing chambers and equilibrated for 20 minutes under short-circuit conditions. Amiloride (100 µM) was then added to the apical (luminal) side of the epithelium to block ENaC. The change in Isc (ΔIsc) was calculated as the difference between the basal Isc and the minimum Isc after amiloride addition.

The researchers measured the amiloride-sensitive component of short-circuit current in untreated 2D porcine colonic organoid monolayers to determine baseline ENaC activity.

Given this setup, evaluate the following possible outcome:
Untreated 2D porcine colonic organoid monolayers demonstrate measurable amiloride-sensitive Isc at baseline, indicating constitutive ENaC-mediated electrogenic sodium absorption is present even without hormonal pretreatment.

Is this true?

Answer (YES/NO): YES